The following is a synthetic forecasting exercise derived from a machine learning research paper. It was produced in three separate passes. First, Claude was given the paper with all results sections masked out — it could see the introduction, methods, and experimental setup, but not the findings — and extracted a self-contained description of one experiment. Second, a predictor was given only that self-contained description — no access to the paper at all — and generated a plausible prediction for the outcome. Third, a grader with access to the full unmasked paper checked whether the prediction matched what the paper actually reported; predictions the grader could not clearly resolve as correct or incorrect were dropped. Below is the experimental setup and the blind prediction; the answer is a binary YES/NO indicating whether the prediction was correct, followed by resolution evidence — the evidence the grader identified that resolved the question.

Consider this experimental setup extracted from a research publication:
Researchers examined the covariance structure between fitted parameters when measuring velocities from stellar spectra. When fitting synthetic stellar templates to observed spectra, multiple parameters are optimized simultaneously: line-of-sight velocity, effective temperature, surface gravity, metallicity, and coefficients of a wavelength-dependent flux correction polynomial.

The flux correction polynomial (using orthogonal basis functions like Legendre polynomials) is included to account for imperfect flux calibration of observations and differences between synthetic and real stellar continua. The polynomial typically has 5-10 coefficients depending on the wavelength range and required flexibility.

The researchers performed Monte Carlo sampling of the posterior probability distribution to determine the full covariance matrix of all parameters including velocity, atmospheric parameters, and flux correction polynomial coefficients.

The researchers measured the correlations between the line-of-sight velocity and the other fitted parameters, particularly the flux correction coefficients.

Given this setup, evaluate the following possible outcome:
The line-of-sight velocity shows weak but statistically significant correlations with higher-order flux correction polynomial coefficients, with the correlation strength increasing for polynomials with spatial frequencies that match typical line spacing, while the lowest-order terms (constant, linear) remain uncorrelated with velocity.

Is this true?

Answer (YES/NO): NO